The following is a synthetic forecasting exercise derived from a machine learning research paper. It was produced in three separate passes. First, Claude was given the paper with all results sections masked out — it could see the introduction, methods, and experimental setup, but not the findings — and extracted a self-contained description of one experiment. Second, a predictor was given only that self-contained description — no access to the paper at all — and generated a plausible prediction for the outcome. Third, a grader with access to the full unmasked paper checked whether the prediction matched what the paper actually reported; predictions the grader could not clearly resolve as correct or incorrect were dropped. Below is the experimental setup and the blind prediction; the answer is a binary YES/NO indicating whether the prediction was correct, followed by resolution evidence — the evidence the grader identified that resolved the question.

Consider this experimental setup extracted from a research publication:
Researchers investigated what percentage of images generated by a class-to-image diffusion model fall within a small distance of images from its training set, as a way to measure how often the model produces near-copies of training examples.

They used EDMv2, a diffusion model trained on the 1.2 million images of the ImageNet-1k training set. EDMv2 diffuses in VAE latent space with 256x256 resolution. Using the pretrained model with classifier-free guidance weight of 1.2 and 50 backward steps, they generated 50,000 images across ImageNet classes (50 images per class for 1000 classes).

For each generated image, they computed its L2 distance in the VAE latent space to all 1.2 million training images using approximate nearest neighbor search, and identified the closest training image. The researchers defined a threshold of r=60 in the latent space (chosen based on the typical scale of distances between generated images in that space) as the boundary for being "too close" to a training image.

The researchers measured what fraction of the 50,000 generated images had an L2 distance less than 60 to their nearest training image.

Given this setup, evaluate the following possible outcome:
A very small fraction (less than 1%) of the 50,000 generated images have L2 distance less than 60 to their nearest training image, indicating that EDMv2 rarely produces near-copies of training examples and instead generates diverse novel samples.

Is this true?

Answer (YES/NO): NO